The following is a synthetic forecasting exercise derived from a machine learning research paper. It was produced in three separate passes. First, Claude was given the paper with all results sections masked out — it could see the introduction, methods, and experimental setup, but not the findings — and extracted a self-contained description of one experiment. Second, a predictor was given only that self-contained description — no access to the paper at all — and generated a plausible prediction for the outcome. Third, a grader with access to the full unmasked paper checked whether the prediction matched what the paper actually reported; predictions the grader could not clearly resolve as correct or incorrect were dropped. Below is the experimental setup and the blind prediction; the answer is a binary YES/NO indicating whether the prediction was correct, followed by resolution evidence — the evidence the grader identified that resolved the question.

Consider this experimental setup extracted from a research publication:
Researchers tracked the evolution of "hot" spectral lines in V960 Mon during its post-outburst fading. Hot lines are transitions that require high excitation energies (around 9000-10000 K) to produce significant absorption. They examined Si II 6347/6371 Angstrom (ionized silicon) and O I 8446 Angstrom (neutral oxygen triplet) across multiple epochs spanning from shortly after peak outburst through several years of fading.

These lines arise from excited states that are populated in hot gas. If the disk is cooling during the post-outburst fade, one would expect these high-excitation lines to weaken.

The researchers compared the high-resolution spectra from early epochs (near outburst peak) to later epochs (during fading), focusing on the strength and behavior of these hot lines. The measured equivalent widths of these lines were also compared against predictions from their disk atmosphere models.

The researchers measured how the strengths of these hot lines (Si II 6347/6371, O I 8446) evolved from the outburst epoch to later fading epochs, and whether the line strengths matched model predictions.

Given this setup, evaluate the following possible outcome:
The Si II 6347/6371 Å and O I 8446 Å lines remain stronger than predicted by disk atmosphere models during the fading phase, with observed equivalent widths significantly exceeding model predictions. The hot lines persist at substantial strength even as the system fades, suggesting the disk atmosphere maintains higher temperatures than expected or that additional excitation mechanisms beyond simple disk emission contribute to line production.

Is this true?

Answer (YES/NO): NO